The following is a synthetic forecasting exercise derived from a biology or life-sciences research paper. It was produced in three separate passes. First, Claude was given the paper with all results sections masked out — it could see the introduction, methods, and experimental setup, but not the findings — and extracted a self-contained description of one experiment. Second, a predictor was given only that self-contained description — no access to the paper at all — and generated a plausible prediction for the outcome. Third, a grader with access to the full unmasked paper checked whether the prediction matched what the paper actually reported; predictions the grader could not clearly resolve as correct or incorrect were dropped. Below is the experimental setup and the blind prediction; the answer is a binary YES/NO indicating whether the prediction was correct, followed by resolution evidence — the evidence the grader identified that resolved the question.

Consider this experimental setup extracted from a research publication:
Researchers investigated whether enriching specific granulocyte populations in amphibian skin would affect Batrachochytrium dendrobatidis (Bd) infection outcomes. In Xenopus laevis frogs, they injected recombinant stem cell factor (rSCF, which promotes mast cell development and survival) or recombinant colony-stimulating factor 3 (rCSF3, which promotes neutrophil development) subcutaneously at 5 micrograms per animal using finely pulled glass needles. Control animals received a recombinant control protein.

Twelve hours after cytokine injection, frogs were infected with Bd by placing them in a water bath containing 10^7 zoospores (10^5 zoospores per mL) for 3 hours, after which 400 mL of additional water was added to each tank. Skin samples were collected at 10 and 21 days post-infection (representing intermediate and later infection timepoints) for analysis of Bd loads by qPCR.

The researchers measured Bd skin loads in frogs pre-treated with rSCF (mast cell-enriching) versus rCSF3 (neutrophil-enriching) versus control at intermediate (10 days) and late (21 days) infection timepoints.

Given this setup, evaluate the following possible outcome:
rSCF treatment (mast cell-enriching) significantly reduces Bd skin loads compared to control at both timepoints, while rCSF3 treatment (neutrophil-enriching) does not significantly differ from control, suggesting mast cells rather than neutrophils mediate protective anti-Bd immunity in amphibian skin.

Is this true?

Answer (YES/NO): NO